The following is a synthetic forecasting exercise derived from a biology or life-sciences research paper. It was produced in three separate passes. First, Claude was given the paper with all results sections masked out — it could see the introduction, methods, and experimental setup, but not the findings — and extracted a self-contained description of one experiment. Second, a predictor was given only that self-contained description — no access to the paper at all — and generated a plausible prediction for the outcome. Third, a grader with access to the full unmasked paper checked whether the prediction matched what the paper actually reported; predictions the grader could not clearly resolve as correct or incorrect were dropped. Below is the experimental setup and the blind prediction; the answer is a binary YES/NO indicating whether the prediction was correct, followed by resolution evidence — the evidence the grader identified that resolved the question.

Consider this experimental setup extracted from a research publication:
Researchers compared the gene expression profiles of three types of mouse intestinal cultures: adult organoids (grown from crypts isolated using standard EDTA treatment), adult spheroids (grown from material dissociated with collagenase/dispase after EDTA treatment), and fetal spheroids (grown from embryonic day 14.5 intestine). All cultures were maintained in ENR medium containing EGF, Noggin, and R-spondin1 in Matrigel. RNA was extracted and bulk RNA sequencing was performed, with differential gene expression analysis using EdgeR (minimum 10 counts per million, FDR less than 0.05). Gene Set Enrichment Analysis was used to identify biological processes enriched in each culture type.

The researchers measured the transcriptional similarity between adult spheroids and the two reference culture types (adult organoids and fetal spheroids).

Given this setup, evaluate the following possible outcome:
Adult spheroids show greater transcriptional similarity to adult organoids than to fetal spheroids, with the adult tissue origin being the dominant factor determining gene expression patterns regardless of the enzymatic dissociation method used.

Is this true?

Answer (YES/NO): NO